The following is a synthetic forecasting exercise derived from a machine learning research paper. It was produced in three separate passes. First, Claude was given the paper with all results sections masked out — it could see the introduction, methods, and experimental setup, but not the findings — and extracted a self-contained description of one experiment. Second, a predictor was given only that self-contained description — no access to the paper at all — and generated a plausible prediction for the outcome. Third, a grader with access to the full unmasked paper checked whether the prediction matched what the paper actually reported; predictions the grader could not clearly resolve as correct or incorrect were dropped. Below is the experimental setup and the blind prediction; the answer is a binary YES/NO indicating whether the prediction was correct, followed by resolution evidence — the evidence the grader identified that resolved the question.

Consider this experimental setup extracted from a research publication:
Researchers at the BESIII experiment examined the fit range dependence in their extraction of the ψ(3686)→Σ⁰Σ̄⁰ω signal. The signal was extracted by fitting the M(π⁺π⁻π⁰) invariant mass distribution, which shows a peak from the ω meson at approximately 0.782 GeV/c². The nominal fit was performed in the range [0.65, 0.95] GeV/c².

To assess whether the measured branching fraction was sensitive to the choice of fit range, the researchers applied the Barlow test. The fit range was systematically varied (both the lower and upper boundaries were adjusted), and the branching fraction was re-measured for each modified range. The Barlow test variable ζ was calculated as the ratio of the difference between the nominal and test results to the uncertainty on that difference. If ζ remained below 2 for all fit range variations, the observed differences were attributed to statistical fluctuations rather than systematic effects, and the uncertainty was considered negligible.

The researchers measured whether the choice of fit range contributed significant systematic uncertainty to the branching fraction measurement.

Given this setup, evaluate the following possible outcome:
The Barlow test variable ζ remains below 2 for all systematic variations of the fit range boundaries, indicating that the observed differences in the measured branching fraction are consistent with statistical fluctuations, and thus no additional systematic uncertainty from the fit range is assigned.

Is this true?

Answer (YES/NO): YES